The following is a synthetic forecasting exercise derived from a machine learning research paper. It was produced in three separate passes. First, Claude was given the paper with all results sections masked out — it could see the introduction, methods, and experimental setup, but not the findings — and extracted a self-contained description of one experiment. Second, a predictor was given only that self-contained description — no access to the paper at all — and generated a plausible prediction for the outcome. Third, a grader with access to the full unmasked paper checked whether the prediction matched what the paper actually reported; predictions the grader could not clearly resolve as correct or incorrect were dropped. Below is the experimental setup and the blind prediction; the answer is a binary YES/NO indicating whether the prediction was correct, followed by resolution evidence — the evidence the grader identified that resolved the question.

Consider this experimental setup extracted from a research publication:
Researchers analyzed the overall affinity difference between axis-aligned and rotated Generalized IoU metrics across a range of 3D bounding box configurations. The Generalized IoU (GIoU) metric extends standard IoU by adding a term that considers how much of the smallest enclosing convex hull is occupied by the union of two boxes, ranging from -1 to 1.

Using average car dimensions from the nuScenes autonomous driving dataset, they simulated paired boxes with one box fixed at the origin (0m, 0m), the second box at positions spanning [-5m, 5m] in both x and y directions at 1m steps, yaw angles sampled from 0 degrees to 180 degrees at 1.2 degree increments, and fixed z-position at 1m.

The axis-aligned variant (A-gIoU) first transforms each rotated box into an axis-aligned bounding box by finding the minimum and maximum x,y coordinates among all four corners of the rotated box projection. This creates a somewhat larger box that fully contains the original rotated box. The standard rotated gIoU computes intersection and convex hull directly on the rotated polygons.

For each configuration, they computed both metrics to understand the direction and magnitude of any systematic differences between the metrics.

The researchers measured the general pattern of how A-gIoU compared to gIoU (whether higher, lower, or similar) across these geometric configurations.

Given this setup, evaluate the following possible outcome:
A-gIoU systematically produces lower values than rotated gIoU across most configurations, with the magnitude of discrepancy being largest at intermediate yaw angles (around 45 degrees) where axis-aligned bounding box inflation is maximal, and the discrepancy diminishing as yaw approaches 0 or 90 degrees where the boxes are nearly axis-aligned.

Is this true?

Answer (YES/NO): NO